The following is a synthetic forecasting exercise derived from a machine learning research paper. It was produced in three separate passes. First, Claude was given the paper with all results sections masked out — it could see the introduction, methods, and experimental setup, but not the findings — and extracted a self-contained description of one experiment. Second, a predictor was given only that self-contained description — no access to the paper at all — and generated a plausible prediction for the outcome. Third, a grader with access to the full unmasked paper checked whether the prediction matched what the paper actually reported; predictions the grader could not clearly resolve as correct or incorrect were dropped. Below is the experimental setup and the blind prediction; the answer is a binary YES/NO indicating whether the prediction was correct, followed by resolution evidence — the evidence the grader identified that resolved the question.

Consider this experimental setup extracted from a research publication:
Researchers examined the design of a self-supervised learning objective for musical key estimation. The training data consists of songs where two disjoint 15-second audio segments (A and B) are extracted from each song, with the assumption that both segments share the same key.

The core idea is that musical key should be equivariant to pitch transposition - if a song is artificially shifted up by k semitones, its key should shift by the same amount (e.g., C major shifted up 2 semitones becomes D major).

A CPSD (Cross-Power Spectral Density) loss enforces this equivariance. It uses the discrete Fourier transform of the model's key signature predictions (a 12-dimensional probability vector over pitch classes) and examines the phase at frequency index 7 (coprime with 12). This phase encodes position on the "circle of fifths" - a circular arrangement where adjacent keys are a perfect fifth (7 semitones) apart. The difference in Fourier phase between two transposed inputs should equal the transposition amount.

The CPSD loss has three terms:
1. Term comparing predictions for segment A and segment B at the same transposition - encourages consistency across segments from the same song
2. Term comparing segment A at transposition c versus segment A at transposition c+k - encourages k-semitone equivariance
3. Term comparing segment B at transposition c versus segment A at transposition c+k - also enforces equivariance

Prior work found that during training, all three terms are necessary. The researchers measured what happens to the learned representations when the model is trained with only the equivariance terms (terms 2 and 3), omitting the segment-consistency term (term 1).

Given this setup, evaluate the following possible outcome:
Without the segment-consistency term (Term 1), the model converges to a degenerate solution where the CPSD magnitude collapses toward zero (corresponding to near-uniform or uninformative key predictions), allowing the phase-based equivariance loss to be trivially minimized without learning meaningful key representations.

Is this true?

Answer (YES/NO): YES